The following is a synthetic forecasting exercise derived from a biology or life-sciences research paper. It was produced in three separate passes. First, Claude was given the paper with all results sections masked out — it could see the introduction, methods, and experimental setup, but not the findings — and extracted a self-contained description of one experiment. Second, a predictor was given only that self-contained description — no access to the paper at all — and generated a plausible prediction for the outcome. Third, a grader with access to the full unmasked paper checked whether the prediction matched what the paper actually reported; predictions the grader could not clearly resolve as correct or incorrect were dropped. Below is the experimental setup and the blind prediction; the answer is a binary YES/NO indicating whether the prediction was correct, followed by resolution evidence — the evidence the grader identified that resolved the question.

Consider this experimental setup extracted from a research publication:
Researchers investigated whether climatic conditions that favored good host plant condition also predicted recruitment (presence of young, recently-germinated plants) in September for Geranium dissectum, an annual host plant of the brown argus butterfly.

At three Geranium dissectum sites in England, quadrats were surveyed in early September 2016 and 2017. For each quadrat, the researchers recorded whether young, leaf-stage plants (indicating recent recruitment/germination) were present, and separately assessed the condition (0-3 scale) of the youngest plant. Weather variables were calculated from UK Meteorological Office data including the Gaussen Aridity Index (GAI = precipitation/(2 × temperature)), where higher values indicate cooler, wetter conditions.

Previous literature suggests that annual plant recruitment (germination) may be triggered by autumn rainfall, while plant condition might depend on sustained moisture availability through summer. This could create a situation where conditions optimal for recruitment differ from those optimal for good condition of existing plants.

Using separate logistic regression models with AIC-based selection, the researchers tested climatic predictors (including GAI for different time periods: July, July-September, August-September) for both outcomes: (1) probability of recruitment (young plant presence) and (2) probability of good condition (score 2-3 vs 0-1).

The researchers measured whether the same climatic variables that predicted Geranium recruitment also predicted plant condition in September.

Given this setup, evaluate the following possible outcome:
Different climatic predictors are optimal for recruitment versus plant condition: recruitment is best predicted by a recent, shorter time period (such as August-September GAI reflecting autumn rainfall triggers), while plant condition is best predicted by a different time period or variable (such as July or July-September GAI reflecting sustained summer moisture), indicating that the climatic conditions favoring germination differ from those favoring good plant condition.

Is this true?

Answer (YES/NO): NO